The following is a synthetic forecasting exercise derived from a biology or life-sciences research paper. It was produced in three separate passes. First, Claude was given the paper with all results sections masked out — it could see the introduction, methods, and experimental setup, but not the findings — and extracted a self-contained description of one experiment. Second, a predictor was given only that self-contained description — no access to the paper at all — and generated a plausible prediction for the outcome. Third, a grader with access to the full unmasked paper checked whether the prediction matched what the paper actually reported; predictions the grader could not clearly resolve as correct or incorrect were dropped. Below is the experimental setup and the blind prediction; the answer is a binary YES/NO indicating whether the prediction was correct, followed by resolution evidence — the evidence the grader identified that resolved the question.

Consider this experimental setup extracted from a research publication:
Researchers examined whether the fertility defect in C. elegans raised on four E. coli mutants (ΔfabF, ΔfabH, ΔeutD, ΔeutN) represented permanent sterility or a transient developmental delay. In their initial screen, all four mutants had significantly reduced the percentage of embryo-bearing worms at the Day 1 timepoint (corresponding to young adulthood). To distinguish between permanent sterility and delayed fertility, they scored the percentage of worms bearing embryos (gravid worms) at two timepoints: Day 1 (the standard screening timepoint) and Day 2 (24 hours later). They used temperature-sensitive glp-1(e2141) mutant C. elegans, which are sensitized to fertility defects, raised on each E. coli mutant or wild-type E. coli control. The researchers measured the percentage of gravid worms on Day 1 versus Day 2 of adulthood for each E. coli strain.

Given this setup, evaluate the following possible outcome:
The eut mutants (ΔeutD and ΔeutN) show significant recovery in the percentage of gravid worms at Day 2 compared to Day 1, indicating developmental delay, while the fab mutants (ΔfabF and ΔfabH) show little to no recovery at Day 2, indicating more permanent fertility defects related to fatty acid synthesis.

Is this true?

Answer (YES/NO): NO